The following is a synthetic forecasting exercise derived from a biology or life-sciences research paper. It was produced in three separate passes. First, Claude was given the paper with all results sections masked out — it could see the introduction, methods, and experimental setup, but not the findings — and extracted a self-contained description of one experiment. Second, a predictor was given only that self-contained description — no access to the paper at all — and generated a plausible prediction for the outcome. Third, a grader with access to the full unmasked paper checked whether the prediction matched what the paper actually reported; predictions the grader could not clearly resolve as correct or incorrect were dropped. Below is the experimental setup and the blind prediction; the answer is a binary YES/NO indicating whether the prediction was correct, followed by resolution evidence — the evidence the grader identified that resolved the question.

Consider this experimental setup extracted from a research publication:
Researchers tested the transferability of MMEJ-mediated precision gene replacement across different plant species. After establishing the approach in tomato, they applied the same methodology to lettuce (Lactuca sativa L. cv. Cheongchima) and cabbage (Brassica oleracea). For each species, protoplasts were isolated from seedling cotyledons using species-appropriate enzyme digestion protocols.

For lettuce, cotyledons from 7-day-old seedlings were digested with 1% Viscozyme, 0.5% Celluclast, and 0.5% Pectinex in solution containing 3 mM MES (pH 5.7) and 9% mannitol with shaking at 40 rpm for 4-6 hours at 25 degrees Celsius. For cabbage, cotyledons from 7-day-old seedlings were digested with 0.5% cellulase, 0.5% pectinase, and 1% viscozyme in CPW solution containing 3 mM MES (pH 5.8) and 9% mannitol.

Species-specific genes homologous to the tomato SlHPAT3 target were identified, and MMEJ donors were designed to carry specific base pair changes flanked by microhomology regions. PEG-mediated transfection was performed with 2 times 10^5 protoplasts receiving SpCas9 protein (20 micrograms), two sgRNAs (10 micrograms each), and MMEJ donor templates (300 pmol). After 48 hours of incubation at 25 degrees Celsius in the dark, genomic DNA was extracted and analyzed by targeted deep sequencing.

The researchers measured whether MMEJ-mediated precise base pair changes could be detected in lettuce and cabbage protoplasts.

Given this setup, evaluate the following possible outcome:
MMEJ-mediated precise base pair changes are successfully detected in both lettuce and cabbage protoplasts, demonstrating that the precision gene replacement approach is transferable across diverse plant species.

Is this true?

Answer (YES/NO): YES